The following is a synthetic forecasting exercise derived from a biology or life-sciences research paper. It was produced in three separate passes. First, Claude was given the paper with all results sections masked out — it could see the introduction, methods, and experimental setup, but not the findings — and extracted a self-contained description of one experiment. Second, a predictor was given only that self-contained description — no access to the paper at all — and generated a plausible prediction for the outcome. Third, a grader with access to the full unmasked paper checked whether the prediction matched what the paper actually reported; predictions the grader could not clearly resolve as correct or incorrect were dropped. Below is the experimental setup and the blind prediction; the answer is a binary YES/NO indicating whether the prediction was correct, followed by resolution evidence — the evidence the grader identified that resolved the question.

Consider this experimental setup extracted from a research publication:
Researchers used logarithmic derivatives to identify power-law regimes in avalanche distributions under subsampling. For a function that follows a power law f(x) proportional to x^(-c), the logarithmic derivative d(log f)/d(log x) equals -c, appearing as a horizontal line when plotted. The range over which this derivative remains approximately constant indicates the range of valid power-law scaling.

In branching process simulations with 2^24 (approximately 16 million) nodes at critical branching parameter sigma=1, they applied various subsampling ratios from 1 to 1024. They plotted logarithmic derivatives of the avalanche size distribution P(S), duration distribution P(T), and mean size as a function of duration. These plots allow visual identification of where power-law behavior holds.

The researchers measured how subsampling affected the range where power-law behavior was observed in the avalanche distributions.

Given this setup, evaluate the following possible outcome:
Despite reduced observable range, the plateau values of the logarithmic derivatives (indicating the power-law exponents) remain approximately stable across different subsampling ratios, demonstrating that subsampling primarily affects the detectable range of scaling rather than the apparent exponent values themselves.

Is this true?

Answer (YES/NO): NO